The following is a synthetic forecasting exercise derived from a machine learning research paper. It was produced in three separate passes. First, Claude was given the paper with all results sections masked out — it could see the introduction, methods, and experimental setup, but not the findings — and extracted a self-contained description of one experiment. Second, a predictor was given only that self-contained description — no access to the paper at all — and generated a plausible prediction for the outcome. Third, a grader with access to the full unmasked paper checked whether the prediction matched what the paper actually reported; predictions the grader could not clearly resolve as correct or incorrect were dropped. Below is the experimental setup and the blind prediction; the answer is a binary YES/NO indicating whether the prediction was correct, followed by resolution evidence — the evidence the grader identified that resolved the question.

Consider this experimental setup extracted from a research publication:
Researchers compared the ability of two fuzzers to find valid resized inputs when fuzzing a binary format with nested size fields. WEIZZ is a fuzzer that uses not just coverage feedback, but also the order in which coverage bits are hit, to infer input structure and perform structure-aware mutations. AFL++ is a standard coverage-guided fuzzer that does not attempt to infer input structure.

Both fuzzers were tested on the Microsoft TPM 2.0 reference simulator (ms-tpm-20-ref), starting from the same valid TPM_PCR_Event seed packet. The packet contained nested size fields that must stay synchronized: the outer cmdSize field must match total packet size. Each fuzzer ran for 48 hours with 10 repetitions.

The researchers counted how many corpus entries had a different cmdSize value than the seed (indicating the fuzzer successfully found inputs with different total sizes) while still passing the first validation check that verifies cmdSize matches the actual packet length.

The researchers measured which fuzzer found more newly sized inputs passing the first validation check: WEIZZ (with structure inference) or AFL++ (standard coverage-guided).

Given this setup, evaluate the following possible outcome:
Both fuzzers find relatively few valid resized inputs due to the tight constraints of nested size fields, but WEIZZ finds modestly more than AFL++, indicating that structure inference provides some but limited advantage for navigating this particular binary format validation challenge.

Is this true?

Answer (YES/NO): NO